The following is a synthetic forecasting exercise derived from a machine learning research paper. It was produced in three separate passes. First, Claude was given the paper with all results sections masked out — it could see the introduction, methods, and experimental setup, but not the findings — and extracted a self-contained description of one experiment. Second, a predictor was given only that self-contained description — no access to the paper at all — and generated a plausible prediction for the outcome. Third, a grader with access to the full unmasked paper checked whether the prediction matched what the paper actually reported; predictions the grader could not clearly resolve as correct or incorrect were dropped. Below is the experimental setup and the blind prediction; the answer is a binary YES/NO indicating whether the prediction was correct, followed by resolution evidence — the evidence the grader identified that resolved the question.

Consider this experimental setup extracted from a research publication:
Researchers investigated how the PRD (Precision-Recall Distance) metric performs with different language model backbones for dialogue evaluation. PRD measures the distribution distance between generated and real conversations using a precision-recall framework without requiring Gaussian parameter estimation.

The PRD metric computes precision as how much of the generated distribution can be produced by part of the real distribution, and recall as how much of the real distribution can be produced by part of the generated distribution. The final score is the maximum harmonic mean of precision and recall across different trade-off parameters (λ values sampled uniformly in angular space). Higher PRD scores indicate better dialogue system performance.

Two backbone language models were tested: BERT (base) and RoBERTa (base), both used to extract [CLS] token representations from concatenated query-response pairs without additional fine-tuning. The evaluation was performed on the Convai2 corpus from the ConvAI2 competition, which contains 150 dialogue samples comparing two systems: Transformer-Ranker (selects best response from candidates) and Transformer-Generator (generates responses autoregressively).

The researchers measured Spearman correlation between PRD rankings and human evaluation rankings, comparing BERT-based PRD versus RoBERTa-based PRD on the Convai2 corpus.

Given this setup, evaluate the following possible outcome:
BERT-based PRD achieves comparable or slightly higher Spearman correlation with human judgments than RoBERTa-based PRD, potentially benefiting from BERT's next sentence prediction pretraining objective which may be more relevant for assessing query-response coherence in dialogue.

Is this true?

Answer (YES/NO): YES